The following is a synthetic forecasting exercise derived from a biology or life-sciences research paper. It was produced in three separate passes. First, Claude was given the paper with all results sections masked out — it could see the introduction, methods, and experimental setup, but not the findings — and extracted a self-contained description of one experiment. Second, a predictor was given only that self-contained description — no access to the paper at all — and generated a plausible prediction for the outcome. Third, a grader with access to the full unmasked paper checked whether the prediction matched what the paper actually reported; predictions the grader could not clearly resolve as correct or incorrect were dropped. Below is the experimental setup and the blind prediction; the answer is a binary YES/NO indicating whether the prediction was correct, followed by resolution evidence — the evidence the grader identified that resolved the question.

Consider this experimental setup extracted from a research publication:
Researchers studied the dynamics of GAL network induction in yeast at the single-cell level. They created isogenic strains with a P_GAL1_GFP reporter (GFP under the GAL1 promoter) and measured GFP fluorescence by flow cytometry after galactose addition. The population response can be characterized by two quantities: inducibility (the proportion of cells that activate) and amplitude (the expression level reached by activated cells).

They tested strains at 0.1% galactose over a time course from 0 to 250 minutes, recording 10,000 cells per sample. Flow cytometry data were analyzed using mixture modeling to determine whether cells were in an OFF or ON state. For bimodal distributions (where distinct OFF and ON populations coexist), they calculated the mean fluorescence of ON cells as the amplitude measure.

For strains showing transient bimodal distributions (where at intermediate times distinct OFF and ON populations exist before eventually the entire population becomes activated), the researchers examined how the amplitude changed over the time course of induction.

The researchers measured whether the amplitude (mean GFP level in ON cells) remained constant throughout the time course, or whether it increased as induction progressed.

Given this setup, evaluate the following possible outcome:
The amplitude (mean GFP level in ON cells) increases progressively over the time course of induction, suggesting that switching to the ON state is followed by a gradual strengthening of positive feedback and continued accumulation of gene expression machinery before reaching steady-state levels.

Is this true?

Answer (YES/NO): YES